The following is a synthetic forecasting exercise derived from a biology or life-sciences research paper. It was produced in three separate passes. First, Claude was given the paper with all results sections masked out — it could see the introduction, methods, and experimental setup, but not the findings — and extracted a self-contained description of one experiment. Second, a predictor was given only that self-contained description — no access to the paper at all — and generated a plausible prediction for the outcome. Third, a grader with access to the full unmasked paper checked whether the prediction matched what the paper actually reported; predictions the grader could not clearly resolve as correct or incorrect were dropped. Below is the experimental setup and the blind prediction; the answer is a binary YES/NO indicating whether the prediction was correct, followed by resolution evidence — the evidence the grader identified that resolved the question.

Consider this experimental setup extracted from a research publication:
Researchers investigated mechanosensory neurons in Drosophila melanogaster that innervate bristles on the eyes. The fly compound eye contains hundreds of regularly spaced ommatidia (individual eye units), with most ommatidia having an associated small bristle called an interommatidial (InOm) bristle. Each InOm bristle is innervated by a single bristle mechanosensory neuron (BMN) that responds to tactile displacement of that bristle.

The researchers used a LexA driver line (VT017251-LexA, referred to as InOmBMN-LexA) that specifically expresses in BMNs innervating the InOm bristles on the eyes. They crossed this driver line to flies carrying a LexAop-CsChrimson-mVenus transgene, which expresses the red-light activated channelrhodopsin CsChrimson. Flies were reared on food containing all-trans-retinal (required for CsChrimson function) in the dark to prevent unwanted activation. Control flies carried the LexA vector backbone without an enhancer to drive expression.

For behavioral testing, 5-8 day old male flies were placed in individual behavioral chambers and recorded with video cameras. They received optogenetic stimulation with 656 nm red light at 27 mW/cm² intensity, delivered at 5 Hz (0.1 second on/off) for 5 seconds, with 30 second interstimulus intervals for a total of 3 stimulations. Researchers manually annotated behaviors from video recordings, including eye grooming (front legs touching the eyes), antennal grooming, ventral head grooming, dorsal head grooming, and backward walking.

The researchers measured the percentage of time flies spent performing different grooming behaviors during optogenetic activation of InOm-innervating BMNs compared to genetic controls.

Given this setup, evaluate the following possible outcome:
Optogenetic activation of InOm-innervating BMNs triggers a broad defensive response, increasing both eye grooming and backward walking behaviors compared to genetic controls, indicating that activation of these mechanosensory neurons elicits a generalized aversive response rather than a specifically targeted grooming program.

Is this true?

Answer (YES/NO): NO